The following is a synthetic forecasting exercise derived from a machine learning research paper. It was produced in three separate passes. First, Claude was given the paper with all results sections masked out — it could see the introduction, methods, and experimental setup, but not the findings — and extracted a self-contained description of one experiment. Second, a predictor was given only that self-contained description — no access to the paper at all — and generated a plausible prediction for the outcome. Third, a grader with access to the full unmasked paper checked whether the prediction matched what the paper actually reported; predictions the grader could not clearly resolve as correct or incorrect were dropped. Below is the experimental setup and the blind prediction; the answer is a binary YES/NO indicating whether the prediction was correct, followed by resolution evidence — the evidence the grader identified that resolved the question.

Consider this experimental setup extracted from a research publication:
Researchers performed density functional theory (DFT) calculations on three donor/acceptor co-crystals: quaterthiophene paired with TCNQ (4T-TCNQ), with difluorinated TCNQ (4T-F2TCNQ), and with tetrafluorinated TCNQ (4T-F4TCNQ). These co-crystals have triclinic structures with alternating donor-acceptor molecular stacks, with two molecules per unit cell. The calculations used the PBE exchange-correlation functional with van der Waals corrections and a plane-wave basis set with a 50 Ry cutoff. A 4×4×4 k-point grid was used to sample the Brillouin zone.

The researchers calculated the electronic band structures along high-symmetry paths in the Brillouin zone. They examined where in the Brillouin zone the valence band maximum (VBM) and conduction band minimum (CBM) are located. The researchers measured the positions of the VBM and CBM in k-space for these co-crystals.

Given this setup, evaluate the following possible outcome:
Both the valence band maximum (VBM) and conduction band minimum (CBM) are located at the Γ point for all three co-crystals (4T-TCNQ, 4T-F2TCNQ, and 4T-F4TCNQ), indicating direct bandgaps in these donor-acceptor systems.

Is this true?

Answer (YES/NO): NO